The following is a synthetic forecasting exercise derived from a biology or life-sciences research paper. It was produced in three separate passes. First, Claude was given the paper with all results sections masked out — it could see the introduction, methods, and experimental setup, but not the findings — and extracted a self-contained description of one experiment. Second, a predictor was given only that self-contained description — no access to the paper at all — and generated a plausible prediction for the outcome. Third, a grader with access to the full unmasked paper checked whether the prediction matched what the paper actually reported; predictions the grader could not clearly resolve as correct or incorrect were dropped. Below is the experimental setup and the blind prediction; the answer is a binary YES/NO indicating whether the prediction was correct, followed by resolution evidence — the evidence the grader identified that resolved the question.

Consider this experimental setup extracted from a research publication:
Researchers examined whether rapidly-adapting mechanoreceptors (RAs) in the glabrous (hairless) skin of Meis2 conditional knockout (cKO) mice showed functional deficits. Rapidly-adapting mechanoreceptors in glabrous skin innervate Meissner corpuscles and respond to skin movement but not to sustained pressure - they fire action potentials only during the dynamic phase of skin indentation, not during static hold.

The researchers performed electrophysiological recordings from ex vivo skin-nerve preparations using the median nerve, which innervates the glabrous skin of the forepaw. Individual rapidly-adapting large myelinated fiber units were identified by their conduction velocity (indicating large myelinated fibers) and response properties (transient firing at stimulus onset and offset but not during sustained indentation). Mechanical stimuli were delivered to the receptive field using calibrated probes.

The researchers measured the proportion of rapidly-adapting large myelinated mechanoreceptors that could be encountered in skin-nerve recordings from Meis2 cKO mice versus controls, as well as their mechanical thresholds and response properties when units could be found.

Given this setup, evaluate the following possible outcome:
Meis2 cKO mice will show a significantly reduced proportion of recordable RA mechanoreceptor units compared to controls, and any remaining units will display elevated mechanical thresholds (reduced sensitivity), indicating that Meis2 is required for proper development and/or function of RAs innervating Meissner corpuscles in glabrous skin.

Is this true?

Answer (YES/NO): NO